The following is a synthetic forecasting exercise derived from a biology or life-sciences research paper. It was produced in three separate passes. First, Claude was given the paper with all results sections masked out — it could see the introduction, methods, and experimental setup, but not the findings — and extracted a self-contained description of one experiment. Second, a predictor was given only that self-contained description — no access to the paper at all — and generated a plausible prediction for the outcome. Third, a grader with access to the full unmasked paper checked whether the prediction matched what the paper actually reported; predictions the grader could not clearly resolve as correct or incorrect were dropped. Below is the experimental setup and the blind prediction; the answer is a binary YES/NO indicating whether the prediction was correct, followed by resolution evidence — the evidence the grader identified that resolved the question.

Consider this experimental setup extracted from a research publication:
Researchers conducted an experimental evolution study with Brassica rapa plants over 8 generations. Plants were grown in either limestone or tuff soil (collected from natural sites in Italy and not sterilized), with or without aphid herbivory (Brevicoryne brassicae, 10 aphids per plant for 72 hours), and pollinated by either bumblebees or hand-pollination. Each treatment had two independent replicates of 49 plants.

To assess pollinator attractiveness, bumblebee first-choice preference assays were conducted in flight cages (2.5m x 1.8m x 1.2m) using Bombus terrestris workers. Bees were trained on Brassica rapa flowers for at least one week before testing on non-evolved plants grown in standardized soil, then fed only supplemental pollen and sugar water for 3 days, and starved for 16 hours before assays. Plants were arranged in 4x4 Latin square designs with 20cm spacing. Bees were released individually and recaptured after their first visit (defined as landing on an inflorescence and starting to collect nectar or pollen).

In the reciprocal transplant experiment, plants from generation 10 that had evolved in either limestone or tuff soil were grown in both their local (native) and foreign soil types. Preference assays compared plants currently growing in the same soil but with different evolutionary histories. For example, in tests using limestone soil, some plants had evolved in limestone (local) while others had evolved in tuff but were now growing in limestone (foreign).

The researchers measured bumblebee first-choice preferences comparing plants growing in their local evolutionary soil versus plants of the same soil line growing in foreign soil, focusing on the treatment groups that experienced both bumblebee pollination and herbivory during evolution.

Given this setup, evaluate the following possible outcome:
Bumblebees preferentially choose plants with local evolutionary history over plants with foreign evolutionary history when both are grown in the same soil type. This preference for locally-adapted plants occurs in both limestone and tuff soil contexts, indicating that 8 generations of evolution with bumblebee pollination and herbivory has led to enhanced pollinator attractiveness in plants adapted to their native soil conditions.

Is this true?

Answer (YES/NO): NO